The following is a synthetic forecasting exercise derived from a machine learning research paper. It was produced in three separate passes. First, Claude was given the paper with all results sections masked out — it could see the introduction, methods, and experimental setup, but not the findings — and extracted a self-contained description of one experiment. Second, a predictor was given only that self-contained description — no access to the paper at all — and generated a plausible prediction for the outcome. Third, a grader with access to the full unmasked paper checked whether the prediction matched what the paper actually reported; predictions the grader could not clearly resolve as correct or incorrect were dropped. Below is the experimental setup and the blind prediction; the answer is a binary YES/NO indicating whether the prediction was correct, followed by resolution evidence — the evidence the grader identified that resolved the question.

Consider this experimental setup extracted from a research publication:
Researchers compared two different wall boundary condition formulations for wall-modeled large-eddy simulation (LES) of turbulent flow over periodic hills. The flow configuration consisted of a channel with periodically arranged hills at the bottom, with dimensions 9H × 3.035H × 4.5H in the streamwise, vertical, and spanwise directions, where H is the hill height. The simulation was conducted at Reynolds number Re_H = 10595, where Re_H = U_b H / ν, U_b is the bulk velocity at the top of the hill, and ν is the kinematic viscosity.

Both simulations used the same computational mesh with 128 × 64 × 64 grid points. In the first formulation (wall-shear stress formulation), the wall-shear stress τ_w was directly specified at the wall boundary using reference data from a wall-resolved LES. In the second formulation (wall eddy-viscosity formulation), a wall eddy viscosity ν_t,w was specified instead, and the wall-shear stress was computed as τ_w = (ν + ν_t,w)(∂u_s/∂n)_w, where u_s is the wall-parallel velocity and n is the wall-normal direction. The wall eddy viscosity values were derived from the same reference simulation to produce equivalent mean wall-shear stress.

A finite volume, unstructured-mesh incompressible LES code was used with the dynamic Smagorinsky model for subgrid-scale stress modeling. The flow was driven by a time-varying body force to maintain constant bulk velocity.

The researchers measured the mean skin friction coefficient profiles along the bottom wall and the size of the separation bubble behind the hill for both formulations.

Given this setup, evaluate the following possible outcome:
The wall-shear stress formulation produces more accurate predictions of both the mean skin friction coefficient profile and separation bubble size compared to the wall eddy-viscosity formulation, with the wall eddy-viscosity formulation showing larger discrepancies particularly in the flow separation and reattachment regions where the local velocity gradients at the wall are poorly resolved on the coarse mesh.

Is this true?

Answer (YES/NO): NO